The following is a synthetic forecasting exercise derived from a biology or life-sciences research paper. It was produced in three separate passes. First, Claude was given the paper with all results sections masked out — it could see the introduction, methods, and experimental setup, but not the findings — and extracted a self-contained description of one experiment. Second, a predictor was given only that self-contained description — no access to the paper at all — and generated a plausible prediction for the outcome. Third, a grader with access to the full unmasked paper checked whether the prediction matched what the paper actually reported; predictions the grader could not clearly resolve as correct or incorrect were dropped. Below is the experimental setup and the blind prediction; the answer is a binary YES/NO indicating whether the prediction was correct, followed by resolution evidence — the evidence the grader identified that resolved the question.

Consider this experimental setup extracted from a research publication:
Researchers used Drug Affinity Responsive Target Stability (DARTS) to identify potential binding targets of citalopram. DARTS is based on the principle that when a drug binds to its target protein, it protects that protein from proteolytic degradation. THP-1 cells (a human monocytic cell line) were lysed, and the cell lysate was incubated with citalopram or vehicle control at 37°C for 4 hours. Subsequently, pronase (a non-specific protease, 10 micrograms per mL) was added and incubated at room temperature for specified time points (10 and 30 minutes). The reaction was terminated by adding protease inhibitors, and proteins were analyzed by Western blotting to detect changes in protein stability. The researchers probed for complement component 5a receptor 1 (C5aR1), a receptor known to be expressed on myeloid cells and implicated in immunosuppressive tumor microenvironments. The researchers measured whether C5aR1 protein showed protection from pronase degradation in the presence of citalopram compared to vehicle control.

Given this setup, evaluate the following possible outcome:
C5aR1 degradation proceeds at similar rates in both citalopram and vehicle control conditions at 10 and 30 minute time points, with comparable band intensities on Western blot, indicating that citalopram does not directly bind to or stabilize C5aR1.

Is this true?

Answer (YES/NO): NO